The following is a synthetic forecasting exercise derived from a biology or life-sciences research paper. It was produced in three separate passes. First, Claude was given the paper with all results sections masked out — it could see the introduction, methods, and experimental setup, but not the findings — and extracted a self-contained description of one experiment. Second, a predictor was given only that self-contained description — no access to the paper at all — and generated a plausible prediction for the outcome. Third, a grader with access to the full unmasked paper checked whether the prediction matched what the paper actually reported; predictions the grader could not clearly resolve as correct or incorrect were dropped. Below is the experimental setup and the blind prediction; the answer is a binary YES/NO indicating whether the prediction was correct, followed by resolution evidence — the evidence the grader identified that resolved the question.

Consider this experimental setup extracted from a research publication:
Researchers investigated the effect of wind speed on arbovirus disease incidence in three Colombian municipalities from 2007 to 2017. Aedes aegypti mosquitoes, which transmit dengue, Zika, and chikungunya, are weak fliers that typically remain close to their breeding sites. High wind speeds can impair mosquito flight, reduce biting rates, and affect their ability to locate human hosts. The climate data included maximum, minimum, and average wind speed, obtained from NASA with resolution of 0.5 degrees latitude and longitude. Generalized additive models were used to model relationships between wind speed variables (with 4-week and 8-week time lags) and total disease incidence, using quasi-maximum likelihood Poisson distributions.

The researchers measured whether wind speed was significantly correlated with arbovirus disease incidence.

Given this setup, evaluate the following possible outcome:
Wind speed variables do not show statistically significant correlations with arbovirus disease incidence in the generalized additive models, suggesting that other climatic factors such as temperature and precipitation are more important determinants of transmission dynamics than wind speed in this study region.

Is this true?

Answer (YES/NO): NO